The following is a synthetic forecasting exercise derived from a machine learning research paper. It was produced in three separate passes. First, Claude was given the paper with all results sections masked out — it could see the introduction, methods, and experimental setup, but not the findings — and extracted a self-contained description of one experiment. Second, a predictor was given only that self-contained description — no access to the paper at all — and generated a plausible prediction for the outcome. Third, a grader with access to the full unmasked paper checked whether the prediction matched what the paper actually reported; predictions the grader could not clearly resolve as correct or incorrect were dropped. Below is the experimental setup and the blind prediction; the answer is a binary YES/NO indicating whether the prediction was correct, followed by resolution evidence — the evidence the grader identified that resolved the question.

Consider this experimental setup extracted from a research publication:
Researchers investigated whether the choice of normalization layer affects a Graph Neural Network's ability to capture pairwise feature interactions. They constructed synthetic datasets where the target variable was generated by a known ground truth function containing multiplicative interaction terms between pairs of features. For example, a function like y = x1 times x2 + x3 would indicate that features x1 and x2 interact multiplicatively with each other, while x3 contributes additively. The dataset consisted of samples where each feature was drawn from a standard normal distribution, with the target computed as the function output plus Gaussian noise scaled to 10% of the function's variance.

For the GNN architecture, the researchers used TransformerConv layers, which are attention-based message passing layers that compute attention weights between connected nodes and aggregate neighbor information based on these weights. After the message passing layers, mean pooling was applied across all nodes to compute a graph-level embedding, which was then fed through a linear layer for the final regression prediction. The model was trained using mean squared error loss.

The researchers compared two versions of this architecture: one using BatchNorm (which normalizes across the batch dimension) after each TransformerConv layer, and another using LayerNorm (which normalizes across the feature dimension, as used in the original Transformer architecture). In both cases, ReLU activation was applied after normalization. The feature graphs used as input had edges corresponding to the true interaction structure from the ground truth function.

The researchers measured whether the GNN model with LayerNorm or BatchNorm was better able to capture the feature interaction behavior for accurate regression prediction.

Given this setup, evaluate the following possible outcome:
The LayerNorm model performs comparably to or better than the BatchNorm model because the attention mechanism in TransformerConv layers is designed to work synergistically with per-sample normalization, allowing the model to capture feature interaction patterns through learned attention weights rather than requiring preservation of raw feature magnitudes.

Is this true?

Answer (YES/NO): NO